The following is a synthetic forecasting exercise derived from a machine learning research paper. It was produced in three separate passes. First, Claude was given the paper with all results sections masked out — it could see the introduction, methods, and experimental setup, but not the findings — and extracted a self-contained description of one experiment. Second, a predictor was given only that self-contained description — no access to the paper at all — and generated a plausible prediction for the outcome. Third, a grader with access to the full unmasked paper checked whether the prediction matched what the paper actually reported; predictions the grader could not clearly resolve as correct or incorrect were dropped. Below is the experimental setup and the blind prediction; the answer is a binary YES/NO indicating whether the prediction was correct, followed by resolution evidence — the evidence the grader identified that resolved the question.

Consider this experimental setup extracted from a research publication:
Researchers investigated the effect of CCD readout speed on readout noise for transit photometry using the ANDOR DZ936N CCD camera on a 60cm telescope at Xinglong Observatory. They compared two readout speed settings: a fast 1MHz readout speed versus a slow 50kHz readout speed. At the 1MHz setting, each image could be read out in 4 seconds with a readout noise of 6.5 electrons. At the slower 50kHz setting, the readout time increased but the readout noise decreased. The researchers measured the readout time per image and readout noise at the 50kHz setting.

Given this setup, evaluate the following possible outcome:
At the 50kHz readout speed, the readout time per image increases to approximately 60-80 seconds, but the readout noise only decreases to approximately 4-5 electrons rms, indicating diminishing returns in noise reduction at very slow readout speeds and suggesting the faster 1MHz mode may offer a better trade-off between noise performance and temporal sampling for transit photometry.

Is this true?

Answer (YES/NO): NO